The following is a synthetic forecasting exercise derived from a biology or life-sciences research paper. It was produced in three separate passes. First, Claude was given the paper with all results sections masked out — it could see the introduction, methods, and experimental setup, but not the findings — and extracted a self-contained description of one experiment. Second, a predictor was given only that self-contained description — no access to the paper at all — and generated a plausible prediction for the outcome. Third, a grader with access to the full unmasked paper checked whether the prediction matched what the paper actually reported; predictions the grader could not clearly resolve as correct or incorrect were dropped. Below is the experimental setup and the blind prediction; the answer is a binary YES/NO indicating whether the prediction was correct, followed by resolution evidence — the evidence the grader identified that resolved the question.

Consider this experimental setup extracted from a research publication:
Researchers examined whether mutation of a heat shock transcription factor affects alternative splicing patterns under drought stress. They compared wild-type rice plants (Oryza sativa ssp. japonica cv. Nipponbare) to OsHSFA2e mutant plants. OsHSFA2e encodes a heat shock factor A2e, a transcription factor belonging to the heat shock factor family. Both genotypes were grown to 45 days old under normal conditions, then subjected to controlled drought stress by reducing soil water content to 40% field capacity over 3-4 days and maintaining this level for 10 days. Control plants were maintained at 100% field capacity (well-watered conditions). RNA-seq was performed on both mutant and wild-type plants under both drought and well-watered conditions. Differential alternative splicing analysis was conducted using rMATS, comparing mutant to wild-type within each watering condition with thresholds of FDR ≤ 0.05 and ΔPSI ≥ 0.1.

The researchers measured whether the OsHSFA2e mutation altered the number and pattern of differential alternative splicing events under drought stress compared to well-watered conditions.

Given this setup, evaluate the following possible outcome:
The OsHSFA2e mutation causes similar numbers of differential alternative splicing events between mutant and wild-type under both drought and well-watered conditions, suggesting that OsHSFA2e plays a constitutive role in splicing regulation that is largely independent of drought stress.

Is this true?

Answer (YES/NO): NO